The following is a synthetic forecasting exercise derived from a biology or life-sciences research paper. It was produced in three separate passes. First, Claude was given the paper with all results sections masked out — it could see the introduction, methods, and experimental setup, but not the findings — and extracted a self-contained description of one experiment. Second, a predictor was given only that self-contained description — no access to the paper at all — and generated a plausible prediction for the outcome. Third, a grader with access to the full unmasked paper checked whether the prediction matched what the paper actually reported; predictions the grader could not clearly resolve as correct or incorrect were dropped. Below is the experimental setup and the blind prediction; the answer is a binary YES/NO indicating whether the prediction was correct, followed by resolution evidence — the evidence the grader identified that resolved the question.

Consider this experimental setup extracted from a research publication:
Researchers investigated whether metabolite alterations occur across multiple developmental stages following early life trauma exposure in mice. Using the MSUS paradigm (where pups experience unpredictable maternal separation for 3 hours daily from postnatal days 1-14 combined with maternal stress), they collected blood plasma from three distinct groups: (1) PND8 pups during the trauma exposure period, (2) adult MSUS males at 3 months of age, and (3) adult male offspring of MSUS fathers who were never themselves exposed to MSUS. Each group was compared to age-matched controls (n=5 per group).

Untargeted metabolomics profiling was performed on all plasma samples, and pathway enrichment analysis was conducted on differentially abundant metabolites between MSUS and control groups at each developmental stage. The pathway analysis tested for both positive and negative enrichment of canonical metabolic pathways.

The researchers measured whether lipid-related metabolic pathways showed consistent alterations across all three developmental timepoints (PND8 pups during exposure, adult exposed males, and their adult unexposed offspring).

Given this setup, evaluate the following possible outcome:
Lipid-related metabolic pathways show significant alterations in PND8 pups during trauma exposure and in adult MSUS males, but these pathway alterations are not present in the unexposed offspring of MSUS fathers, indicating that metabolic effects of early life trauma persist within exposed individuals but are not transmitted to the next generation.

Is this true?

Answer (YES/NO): NO